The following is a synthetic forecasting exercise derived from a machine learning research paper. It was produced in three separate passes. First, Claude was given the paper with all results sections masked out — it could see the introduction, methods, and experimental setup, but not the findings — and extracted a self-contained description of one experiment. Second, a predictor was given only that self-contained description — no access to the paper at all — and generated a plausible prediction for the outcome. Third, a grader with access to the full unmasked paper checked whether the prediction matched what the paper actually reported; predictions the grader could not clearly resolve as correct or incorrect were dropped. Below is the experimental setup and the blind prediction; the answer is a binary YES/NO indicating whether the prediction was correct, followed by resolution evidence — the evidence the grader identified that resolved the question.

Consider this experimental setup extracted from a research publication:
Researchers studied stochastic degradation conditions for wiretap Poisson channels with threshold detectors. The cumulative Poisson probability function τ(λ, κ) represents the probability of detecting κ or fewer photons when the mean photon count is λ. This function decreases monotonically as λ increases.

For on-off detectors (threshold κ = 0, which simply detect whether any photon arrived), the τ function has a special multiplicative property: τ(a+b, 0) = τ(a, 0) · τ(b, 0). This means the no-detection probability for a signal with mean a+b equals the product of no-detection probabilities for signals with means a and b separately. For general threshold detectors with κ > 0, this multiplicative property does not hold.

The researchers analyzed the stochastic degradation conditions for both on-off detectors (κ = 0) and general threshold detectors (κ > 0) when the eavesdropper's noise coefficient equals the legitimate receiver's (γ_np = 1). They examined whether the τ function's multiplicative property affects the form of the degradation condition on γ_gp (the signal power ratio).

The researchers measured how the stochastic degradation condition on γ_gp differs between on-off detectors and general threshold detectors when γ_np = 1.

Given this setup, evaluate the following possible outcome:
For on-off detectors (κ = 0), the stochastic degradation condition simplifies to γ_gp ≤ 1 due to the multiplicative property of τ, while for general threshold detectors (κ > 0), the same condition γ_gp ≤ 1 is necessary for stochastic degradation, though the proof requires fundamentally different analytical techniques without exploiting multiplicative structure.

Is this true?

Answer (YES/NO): YES